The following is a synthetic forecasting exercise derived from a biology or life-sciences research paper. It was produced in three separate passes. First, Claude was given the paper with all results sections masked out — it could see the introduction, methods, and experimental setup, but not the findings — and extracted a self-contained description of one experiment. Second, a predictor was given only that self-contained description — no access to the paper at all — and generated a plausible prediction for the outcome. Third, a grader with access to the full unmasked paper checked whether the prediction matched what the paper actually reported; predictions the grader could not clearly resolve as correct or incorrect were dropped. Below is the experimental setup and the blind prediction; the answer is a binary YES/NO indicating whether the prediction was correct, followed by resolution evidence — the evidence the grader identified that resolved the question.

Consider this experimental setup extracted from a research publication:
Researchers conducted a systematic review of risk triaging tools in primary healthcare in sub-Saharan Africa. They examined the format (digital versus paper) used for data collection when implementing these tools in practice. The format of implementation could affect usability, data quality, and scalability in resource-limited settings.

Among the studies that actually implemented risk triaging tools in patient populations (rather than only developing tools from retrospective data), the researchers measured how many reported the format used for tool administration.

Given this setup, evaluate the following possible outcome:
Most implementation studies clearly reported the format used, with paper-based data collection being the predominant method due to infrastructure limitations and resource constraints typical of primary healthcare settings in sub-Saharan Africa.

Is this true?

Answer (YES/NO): NO